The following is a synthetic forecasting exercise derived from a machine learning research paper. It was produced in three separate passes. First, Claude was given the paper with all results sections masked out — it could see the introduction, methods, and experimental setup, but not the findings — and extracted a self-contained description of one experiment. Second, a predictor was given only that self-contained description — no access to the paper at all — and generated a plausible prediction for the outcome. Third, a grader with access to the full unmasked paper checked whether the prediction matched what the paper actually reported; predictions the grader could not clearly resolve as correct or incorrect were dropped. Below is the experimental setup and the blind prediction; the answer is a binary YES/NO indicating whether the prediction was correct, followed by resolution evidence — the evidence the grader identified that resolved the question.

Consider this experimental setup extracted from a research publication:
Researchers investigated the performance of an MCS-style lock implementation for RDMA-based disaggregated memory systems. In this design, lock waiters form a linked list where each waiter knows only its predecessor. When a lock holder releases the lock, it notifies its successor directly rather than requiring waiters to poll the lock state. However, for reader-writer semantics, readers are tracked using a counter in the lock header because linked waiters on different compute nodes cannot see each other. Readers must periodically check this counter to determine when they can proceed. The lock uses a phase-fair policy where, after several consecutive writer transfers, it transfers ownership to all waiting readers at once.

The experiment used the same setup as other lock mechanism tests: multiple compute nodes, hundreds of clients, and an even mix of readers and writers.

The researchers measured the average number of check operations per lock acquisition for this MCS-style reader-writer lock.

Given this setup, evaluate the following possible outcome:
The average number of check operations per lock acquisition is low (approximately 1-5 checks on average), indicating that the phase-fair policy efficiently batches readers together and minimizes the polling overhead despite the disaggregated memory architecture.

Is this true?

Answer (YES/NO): NO